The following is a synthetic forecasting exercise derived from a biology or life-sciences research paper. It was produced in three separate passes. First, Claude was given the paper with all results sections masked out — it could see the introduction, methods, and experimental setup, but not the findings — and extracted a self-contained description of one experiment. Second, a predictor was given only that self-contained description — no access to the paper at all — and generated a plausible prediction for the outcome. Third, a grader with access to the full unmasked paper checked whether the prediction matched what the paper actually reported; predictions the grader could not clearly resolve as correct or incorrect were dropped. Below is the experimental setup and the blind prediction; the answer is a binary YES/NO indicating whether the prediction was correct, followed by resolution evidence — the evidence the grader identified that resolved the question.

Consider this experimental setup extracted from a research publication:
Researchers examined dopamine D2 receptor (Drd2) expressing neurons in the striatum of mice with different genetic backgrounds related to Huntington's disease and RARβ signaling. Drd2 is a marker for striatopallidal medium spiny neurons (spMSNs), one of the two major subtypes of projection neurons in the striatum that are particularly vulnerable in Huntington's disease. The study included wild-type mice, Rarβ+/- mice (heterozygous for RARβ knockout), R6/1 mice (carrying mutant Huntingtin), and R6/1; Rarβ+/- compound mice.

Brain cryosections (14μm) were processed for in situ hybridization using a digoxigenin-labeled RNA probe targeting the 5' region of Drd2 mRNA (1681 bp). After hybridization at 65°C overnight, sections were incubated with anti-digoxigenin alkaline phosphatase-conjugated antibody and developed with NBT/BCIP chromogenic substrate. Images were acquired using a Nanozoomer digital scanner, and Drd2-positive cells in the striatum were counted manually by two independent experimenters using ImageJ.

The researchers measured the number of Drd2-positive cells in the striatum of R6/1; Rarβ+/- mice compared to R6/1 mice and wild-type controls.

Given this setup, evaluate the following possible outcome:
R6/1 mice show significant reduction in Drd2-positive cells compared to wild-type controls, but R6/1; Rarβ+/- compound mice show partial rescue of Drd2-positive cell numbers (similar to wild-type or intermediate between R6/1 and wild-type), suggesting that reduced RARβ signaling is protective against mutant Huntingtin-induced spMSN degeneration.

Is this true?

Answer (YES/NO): NO